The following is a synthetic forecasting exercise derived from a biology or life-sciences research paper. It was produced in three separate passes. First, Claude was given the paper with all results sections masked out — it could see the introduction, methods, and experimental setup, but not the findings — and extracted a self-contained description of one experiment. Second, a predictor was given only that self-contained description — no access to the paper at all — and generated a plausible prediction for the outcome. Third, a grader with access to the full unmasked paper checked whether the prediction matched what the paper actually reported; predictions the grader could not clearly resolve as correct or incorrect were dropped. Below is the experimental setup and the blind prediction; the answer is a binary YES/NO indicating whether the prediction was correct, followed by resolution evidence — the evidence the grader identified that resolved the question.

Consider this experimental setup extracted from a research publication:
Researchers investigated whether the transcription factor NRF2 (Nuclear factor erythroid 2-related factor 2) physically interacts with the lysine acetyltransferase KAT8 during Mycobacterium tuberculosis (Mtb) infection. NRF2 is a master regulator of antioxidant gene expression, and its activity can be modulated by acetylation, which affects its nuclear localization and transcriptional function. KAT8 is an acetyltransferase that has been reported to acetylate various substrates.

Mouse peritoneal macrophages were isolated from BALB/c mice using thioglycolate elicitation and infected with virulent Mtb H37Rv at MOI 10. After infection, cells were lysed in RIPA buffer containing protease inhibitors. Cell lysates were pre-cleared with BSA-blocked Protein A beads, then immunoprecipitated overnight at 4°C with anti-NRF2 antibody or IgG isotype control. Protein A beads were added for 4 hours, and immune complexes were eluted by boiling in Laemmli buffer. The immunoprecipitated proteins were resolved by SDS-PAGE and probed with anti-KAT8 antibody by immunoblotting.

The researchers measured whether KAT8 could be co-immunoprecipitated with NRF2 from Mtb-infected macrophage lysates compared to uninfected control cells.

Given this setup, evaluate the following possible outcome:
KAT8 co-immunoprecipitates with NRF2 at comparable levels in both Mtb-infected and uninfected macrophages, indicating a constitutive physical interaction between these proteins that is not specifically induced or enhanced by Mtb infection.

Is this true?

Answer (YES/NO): NO